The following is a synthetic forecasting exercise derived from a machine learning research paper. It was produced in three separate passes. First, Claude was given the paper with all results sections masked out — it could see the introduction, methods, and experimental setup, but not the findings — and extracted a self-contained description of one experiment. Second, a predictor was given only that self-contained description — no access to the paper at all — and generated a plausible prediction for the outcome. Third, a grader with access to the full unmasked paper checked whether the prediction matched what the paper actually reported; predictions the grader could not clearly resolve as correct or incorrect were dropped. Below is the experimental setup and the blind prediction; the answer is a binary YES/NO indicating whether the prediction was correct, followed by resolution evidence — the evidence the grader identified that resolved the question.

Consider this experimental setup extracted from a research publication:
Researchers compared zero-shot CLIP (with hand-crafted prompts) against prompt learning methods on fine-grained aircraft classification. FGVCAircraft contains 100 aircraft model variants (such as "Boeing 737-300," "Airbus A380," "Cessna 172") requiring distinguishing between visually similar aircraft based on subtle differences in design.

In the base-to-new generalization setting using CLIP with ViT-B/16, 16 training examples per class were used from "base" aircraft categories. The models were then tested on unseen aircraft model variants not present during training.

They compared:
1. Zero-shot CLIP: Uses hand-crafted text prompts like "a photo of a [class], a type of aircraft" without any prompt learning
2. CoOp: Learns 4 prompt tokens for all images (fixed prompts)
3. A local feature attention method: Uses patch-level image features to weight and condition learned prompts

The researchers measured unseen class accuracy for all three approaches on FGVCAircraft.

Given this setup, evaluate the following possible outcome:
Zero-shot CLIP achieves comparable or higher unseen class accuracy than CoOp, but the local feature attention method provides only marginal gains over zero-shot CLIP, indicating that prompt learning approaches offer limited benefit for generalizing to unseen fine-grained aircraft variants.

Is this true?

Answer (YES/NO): NO